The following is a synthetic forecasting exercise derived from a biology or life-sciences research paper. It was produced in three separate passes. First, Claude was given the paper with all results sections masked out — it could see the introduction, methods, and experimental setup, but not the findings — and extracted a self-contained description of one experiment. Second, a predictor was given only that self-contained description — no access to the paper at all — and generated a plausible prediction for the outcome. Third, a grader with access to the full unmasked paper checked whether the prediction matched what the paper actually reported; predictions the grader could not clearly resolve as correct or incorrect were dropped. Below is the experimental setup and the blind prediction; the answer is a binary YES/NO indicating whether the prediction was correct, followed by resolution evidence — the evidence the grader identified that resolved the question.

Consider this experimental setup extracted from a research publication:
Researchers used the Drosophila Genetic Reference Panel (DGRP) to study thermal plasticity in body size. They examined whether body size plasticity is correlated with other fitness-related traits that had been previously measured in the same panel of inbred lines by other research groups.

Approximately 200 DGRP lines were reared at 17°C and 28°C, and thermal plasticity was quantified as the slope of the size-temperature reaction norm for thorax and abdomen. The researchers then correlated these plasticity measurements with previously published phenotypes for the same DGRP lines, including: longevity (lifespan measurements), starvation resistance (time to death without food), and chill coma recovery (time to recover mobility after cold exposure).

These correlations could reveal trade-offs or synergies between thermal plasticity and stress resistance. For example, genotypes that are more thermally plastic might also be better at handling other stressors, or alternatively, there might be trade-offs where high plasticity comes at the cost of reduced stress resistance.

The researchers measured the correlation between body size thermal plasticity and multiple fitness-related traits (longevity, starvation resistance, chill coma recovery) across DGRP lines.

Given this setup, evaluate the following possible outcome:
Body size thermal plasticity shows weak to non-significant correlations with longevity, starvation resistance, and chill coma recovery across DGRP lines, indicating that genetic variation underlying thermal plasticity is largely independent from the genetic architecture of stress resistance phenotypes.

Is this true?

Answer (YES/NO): YES